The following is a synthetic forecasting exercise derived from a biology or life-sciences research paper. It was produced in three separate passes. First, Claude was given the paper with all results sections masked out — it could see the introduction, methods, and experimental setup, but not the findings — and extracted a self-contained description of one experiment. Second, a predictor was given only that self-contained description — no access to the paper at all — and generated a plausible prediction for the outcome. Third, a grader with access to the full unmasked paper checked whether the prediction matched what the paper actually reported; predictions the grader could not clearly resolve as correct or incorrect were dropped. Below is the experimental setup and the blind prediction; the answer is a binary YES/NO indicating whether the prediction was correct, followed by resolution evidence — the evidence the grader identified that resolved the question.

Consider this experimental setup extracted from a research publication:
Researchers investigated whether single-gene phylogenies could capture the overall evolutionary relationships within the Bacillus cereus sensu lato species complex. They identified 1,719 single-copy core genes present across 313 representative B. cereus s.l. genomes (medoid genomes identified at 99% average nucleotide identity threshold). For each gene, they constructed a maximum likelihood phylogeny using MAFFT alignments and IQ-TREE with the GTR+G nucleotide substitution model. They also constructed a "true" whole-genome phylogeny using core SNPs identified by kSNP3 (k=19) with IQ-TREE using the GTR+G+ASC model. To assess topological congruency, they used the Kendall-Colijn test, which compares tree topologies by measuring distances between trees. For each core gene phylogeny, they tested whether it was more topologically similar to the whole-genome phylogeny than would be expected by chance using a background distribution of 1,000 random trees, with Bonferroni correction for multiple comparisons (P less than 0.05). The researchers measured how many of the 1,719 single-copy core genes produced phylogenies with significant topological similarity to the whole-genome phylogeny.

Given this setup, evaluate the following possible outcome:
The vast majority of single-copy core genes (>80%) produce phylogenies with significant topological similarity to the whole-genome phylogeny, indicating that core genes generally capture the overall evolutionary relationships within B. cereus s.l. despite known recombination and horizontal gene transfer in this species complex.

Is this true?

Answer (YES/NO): NO